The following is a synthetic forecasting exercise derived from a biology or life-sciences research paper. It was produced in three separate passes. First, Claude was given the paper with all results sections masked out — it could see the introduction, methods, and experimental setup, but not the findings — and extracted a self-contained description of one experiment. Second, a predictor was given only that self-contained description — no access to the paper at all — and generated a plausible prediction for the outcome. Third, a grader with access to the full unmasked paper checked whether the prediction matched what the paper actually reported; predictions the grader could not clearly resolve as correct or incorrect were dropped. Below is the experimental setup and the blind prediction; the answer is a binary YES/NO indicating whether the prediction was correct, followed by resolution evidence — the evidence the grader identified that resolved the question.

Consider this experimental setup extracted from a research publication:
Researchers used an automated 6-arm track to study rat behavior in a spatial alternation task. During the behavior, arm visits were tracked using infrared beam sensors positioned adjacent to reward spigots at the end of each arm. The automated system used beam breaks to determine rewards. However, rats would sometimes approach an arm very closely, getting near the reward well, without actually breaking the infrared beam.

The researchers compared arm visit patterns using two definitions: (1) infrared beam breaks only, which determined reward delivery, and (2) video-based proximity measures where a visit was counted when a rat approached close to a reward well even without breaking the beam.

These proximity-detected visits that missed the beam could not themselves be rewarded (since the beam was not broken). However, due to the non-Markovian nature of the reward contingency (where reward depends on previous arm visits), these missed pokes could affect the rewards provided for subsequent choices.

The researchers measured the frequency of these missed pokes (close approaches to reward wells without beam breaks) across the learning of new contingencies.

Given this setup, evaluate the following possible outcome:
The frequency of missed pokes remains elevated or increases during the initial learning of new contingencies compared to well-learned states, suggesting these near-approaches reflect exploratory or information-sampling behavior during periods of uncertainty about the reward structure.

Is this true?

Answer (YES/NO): YES